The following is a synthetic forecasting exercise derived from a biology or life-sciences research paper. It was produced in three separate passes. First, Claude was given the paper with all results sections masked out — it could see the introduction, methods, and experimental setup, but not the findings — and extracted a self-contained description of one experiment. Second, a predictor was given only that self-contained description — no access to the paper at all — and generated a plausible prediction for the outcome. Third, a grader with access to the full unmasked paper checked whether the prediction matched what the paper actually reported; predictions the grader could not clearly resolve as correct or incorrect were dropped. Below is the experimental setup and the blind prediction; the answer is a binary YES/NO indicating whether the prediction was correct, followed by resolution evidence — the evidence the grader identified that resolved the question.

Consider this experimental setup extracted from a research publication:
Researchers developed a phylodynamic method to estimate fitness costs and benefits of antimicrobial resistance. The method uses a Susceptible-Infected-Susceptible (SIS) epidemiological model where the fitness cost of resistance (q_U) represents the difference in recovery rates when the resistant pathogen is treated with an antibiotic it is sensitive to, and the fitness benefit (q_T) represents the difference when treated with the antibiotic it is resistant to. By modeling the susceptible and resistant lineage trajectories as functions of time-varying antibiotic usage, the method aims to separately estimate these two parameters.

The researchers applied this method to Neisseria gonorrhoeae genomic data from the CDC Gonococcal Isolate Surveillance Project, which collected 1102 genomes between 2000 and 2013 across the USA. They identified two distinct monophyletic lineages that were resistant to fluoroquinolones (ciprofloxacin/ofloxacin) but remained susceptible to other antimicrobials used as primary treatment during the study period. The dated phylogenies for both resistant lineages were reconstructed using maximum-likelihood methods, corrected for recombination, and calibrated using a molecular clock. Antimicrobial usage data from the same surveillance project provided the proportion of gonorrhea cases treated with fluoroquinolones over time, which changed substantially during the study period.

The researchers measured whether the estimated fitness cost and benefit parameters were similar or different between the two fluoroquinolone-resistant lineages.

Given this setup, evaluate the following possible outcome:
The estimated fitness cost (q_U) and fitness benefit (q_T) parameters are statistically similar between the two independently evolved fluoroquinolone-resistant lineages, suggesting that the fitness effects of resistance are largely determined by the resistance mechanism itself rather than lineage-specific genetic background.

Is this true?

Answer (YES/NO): YES